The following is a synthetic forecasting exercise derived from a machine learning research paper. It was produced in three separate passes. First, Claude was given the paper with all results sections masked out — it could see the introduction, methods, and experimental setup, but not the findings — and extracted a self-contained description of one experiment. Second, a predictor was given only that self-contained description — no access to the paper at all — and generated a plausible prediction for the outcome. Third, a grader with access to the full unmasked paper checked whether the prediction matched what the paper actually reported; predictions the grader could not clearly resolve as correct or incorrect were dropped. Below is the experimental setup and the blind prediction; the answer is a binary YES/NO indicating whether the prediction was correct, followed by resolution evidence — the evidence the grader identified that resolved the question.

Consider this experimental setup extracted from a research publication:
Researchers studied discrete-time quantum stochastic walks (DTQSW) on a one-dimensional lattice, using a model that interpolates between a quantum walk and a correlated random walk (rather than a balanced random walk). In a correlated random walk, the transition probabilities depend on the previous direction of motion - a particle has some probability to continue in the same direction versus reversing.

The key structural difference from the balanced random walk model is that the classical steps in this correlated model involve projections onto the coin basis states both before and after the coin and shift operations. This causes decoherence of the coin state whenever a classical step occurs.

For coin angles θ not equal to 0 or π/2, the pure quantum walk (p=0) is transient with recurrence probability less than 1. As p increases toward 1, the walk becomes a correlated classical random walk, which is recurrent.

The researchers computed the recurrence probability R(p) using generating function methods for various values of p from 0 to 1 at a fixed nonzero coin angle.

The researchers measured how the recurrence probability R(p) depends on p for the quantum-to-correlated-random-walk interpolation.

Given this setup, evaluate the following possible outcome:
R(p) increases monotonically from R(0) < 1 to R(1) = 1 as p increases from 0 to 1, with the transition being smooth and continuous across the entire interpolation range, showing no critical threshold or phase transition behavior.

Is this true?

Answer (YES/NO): NO